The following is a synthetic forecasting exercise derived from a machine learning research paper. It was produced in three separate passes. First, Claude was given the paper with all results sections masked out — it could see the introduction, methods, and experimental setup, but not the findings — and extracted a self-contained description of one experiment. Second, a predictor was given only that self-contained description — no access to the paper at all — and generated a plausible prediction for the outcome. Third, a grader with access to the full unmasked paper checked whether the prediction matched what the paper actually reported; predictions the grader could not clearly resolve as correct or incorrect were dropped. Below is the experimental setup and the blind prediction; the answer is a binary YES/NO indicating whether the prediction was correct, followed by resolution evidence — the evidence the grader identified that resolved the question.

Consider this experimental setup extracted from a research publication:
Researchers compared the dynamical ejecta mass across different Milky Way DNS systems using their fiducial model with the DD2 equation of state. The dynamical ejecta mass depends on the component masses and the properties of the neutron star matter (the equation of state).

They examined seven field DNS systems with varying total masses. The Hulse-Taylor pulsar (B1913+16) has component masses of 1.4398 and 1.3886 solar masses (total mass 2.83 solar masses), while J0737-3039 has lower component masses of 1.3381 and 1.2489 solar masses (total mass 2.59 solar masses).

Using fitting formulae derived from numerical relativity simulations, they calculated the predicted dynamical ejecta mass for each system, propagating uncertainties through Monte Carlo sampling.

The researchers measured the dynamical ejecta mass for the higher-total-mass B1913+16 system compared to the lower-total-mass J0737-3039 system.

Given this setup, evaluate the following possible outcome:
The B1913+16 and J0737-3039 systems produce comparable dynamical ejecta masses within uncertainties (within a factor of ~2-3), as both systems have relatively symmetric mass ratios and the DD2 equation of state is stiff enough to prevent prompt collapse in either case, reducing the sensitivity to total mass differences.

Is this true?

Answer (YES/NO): YES